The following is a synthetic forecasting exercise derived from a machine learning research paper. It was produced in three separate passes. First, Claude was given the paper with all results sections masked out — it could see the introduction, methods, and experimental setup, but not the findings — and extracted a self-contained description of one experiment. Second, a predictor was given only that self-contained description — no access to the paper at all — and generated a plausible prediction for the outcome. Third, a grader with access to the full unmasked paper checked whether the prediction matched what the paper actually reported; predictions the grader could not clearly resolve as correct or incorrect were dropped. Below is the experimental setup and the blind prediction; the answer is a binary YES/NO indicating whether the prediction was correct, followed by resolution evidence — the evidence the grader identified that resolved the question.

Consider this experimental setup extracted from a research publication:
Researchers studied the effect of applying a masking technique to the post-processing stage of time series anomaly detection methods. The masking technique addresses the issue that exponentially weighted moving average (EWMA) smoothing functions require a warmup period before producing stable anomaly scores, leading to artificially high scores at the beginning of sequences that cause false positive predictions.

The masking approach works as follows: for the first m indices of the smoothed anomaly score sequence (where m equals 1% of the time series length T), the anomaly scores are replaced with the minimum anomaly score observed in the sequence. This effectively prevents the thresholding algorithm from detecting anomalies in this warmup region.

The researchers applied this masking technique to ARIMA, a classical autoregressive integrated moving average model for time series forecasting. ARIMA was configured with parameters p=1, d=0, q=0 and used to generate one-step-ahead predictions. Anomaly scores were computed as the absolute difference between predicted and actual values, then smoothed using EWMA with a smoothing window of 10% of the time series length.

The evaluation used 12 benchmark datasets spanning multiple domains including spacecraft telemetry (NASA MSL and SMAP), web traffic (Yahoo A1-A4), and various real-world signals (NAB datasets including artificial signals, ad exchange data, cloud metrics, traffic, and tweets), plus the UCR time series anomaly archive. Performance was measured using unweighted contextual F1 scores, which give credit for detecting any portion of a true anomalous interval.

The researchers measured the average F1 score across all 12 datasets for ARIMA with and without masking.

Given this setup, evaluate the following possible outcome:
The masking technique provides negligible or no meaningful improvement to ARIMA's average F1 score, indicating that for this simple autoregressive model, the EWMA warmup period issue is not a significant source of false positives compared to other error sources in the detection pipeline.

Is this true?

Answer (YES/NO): NO